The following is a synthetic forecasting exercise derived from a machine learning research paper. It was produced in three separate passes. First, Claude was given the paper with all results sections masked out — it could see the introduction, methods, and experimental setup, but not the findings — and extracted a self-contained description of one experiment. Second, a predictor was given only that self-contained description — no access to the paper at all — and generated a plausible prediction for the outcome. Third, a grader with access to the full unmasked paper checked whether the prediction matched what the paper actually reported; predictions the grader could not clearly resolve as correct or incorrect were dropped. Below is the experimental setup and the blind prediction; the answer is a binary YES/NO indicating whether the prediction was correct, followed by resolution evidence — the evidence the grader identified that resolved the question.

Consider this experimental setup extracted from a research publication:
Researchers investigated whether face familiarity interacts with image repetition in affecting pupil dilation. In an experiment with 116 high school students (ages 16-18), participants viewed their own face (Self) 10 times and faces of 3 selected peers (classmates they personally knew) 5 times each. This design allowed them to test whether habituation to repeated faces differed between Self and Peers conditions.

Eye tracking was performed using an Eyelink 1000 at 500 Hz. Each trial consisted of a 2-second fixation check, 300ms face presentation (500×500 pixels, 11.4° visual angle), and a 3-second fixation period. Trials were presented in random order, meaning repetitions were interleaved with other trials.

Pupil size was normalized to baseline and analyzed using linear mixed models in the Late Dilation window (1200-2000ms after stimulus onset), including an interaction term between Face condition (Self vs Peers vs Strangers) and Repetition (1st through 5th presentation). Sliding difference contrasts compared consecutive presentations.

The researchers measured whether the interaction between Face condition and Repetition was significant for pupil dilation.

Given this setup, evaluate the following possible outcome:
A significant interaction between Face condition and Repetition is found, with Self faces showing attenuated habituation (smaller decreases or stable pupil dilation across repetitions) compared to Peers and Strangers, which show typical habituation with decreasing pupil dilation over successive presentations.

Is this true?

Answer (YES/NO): NO